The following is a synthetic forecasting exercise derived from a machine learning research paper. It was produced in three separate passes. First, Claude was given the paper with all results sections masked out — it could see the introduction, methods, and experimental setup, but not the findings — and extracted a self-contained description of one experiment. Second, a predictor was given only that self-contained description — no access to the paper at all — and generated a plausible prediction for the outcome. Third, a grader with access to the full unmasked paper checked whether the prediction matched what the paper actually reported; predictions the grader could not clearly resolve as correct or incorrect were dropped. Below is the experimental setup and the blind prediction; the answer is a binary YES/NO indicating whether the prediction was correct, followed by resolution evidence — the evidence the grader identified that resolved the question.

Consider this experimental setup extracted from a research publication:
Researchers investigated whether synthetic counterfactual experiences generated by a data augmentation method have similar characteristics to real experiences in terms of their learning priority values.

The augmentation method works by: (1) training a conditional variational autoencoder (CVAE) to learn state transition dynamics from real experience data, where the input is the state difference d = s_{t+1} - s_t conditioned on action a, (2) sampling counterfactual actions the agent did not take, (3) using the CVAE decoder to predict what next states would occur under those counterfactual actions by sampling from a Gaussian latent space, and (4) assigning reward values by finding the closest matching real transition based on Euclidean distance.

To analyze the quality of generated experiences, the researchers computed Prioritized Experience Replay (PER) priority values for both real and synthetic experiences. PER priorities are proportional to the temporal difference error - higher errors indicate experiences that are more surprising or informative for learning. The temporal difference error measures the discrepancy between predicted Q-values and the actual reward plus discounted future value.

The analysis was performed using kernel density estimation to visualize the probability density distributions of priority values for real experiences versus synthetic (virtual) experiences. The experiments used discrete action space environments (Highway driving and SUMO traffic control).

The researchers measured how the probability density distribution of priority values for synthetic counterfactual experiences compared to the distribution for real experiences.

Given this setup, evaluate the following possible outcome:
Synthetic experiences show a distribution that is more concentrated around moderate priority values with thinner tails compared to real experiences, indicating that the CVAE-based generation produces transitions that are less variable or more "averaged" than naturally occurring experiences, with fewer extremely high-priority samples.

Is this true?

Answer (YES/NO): NO